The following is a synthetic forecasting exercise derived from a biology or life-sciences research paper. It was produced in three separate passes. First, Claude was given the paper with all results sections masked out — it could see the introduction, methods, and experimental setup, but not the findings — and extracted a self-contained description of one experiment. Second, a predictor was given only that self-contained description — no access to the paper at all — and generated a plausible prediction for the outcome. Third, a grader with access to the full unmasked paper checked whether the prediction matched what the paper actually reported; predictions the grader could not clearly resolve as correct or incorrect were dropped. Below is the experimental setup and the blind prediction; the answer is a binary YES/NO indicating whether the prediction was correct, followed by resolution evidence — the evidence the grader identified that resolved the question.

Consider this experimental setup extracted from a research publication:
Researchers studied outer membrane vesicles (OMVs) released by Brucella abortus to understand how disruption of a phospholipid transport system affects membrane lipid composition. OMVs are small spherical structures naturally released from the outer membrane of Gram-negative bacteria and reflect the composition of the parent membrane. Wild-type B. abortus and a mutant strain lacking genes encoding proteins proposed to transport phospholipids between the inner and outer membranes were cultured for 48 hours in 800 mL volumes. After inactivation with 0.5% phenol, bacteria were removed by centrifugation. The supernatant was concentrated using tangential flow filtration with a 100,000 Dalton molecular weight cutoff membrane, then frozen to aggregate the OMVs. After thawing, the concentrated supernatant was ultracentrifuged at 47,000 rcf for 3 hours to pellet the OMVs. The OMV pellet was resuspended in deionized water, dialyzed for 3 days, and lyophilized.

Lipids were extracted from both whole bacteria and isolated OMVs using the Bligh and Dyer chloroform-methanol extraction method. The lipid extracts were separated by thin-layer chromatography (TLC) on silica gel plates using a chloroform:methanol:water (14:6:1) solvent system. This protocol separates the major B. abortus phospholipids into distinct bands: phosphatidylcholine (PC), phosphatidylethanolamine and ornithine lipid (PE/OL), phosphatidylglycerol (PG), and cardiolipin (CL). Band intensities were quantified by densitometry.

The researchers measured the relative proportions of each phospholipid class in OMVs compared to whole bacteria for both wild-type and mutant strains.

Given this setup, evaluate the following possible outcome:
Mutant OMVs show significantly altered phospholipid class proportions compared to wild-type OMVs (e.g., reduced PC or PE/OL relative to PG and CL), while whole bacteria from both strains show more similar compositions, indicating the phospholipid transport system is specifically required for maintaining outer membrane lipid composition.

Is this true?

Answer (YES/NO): NO